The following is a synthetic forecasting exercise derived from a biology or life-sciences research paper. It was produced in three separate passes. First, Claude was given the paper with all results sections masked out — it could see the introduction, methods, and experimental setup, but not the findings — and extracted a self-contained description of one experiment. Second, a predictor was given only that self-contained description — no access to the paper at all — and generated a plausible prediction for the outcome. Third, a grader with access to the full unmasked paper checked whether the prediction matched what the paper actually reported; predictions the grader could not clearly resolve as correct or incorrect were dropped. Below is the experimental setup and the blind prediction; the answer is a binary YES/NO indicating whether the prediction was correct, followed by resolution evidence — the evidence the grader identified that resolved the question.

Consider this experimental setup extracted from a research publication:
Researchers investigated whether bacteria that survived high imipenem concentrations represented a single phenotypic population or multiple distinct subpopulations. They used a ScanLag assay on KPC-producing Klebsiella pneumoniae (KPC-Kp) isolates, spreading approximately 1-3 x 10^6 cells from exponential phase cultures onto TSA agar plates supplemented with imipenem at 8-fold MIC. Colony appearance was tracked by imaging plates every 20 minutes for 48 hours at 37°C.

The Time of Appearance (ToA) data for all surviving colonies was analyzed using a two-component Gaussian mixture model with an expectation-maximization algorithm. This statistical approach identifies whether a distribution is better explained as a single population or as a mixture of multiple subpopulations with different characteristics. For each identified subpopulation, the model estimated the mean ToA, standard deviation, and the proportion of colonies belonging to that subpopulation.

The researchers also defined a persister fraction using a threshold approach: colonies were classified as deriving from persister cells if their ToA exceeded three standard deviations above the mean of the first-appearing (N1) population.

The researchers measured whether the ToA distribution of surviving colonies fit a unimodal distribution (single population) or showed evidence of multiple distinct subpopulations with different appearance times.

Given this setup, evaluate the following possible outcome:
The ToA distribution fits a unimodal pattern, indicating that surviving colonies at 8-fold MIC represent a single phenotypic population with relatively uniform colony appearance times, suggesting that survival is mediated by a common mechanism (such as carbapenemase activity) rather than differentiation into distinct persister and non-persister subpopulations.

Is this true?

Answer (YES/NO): NO